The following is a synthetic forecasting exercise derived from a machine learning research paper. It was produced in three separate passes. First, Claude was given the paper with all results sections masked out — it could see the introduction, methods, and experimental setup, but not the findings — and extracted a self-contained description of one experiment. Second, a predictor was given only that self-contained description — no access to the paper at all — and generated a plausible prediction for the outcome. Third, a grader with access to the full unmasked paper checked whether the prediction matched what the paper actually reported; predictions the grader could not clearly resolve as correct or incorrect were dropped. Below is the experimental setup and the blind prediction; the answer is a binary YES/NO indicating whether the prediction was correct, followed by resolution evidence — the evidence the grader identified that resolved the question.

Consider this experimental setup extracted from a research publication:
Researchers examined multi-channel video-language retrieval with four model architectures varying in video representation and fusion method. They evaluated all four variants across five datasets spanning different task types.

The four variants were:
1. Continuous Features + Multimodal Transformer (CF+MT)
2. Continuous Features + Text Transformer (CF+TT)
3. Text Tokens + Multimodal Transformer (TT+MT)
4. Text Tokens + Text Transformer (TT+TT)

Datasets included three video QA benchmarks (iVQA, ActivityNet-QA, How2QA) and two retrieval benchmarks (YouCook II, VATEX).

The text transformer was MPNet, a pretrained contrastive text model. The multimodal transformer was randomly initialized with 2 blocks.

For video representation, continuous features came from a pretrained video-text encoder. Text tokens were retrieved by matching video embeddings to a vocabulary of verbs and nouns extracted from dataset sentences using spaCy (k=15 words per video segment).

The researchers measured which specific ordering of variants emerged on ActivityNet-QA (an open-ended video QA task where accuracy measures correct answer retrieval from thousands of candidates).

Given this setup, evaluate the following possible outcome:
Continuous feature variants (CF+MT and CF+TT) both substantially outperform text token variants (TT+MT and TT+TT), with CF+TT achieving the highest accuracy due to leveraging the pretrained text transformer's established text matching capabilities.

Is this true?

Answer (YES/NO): NO